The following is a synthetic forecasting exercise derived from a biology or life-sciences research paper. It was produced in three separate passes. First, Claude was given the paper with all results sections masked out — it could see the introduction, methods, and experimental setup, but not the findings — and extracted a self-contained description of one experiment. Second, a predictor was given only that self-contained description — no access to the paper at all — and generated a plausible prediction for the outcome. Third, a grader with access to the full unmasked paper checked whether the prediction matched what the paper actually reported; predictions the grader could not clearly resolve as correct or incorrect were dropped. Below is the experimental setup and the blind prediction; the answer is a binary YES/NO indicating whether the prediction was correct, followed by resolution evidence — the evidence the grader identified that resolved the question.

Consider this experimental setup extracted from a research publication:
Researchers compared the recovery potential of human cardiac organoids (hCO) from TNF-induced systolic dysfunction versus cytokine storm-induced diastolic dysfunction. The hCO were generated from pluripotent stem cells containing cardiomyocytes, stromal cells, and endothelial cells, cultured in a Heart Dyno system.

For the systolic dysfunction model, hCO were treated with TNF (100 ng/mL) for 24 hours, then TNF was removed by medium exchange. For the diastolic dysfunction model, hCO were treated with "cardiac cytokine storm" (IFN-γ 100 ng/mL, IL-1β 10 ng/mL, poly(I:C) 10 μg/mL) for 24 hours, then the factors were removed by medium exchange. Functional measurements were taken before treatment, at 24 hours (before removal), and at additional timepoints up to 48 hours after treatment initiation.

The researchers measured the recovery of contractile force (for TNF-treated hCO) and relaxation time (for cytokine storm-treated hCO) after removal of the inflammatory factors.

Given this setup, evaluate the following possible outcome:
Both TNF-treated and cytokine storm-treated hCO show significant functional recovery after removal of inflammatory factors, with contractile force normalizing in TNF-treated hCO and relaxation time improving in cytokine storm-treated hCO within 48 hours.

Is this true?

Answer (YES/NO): NO